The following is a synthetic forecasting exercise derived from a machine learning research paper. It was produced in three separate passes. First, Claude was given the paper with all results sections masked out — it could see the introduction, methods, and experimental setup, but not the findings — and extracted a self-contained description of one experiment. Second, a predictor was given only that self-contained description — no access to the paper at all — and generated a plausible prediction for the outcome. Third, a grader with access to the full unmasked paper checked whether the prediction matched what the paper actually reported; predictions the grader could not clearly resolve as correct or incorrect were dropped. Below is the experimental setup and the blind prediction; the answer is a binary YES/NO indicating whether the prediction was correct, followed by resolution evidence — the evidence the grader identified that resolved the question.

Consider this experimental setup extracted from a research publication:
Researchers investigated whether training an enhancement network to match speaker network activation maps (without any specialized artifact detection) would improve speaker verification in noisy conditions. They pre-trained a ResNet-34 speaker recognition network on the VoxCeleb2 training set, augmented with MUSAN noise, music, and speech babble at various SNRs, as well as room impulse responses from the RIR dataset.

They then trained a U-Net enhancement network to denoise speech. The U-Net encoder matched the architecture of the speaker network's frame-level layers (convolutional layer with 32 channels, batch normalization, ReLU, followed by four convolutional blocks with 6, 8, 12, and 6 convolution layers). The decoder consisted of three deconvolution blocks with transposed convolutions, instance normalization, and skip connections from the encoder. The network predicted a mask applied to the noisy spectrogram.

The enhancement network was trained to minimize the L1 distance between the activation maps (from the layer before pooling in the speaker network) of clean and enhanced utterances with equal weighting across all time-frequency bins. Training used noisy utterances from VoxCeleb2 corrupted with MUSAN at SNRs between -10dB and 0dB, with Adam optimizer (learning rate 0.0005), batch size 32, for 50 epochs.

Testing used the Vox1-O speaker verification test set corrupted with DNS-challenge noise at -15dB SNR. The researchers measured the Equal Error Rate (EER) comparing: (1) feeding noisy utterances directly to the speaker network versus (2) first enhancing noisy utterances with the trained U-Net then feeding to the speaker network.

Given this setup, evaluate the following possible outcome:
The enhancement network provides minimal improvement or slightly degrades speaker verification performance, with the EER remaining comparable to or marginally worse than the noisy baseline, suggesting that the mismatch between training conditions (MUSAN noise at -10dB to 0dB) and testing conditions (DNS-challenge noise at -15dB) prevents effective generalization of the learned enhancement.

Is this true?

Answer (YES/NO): NO